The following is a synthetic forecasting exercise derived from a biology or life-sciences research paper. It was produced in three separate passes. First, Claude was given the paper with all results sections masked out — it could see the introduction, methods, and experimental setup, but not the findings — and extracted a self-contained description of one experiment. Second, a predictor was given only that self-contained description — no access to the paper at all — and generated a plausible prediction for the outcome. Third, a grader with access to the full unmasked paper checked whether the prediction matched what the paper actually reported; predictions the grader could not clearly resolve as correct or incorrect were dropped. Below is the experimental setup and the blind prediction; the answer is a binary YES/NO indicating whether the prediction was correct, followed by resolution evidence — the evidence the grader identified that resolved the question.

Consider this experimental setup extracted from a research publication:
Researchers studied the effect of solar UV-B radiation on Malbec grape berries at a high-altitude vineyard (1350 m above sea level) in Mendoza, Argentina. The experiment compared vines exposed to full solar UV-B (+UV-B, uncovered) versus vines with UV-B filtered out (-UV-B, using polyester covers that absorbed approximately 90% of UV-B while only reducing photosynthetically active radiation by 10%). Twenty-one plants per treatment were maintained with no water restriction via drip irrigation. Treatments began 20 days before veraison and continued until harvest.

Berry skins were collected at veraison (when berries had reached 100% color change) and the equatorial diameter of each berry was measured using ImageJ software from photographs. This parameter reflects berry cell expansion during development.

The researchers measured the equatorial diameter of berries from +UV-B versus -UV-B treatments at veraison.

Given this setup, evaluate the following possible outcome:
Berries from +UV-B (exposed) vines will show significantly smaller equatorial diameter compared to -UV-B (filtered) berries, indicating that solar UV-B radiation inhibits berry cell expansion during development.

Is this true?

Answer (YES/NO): NO